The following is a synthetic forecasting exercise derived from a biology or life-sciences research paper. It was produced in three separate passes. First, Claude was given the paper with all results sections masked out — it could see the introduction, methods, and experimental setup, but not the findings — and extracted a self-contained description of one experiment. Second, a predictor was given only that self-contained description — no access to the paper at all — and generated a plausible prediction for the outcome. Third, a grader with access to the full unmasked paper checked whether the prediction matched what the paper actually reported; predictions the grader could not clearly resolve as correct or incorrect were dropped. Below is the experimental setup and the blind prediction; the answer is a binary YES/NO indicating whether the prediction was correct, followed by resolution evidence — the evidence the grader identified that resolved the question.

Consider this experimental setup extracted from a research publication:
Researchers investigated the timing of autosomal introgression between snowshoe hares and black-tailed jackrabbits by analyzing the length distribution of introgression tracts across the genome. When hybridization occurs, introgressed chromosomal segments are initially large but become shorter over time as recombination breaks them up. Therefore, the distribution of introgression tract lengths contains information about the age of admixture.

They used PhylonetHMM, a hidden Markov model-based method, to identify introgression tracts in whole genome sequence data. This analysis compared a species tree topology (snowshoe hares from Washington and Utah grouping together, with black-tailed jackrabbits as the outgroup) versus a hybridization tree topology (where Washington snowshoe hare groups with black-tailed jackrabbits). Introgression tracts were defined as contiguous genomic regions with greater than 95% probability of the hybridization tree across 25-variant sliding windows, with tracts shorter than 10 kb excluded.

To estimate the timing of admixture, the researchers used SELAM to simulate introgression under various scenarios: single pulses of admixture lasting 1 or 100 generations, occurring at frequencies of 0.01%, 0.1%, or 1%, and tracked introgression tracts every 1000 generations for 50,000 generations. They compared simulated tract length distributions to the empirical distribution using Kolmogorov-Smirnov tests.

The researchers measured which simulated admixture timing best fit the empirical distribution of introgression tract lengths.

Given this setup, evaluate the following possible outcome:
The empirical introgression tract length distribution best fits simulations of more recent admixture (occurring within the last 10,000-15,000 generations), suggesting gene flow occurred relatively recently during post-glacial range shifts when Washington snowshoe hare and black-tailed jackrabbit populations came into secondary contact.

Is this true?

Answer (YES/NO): NO